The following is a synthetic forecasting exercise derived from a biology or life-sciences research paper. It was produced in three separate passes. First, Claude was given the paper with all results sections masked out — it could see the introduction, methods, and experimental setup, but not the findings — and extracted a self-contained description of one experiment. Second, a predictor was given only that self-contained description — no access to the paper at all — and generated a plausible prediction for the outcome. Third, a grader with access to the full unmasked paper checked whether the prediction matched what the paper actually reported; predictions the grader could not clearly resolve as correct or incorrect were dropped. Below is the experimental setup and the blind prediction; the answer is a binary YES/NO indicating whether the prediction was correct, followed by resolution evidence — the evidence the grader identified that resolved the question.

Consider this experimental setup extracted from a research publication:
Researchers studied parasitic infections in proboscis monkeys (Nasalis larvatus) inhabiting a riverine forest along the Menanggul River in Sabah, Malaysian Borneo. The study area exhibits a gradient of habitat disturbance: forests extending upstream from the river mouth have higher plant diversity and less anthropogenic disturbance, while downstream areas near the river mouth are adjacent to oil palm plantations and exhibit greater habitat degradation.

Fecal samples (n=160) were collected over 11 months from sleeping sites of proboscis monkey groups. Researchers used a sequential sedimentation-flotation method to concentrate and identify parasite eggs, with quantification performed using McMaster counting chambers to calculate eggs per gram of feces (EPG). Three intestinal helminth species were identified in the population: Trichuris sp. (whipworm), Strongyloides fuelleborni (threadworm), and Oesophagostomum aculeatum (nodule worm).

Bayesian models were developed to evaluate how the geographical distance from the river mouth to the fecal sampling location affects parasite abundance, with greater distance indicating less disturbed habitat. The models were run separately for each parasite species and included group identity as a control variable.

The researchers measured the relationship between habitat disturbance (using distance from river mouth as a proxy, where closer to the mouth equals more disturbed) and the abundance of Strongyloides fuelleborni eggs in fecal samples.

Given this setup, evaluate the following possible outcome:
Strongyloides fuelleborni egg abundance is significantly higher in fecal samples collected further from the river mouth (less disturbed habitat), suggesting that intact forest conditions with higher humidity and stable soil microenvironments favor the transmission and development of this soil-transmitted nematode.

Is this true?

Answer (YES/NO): NO